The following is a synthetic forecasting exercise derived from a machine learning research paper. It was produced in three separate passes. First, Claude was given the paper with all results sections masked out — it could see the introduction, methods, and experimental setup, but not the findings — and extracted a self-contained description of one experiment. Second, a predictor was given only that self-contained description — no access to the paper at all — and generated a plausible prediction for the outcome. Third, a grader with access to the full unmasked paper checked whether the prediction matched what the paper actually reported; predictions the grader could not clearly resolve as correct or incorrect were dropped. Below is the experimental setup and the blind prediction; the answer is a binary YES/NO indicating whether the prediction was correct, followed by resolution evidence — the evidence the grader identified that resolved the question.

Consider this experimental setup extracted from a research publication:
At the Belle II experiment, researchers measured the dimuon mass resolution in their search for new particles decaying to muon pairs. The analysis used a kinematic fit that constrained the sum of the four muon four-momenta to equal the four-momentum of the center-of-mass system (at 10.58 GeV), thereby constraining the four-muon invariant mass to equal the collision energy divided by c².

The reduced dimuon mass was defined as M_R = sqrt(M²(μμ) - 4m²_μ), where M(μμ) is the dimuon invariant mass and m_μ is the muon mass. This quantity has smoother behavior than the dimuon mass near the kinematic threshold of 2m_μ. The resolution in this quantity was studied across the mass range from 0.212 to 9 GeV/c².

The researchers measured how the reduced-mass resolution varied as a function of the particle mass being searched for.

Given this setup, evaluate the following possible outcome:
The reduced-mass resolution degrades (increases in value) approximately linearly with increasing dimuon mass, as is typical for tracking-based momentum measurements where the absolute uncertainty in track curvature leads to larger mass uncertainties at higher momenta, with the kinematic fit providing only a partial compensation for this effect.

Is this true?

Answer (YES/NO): NO